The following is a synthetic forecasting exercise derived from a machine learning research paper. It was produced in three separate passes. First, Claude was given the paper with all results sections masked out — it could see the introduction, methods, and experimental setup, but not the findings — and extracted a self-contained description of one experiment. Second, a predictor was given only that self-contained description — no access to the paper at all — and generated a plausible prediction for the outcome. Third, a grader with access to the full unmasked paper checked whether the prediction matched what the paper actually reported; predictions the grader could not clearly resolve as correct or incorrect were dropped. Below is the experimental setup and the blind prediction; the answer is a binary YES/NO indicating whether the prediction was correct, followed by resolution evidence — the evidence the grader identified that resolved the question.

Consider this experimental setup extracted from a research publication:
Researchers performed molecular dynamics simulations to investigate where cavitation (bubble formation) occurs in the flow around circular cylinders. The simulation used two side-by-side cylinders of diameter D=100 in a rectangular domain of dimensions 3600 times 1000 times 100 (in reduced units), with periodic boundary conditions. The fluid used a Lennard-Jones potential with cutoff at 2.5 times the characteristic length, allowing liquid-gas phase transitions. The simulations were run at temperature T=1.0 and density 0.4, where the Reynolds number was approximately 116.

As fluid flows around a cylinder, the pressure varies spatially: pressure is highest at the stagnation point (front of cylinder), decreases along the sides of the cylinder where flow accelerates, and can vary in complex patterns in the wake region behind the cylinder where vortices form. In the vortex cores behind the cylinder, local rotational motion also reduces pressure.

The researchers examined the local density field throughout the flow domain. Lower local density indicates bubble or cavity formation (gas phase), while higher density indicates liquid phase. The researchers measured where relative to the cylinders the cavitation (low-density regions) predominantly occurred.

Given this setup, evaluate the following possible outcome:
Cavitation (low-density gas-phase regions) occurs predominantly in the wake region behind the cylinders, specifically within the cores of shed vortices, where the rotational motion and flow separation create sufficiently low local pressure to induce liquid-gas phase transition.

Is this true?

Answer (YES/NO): NO